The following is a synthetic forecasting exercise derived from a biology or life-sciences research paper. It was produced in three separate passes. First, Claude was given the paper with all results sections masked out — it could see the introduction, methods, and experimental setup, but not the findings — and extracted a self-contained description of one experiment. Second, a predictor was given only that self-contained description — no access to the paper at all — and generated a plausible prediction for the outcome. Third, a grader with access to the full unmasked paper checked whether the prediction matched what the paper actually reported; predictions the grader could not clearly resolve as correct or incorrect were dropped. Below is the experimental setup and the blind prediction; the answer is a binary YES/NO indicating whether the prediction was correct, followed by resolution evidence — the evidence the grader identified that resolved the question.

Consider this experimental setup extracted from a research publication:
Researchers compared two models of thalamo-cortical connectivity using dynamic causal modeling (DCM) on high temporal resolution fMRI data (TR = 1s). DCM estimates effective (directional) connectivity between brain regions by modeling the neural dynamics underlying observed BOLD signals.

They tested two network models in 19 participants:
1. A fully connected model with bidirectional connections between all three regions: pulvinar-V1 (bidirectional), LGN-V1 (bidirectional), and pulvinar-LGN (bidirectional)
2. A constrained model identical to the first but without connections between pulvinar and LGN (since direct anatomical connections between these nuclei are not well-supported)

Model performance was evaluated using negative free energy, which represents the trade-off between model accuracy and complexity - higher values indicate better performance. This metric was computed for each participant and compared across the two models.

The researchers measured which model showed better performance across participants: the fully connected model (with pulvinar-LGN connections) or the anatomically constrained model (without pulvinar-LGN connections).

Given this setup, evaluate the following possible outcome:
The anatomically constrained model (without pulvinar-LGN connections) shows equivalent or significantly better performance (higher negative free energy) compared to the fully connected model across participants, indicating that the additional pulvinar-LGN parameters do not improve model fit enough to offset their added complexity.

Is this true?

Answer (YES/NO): YES